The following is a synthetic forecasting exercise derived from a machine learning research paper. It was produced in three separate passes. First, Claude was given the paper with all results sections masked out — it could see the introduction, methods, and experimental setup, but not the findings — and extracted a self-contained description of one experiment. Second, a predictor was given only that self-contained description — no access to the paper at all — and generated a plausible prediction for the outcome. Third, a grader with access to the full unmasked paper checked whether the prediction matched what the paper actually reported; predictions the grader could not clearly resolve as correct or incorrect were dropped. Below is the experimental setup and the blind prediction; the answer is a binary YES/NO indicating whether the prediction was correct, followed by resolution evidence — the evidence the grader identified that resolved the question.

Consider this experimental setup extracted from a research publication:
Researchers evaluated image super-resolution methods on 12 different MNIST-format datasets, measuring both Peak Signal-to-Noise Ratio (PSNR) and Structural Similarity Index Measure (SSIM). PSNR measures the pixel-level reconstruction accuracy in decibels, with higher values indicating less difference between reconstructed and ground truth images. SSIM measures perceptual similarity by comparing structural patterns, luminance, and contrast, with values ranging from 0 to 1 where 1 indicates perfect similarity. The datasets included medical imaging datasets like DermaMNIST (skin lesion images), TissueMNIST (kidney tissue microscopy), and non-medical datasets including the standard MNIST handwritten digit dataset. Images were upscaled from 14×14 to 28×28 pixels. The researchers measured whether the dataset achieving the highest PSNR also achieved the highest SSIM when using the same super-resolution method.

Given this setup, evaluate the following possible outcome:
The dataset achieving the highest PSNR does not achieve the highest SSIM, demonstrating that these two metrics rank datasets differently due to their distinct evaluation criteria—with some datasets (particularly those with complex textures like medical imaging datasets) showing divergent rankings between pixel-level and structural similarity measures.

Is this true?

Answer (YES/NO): YES